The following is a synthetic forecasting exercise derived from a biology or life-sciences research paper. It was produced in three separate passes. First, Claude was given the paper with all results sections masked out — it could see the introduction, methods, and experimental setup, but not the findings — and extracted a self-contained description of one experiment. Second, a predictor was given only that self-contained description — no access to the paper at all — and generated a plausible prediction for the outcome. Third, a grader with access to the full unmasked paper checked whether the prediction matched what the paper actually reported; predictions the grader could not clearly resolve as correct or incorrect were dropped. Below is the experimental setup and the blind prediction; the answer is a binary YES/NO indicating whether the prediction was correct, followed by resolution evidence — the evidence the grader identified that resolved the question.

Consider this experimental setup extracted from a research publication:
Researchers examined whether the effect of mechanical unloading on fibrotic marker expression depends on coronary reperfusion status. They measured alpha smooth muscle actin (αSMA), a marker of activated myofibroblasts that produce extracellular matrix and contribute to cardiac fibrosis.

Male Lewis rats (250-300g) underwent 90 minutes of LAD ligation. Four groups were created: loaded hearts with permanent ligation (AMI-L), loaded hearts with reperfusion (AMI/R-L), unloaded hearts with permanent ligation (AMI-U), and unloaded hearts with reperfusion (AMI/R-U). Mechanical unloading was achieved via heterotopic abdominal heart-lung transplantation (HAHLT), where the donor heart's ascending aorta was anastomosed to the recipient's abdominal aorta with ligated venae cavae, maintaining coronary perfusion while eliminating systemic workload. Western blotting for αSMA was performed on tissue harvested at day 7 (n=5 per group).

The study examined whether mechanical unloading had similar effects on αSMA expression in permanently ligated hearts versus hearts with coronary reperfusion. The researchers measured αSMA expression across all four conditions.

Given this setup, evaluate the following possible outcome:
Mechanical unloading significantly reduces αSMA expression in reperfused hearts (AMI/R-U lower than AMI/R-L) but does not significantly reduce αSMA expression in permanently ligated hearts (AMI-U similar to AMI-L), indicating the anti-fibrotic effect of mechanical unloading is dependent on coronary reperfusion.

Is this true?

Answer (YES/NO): YES